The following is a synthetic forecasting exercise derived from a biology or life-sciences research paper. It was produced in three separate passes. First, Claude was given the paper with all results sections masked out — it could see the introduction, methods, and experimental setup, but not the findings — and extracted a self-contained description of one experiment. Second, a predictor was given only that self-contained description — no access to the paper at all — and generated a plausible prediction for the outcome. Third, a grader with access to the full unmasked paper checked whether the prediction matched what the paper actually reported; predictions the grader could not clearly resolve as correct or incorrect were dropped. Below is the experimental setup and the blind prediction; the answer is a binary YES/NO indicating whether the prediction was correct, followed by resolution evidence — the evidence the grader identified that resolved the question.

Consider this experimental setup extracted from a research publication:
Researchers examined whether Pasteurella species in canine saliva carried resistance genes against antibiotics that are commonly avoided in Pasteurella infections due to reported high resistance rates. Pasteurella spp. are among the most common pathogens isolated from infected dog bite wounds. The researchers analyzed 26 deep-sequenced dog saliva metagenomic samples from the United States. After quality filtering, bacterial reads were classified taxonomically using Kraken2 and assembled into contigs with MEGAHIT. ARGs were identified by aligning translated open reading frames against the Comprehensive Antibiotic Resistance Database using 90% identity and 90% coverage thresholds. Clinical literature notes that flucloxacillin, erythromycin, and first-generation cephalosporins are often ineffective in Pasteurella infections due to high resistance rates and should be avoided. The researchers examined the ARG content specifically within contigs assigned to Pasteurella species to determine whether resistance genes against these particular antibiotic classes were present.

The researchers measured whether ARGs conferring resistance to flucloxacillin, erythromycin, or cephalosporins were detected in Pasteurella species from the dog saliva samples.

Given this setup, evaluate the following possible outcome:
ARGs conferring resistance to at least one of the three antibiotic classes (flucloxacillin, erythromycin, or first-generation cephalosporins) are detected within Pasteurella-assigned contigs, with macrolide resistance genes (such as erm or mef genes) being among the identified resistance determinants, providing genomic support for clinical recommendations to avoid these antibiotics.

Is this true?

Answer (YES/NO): NO